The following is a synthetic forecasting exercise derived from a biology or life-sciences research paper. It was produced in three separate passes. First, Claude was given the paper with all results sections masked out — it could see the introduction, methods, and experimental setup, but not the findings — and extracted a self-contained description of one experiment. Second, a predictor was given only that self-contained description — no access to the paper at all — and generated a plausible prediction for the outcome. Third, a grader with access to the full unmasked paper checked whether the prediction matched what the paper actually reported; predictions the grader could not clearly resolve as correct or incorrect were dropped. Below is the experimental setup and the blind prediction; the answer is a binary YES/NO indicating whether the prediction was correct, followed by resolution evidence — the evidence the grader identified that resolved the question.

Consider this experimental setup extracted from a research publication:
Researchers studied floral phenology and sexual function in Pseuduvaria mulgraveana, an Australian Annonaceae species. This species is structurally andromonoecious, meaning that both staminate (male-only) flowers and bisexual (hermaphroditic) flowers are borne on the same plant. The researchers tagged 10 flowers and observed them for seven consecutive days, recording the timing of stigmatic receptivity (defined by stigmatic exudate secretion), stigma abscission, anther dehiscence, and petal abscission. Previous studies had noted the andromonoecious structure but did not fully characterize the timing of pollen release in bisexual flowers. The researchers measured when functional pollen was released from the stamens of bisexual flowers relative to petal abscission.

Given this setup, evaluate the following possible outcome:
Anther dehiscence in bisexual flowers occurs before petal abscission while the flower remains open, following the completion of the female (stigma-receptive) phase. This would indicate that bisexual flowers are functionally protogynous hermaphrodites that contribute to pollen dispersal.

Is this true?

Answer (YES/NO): NO